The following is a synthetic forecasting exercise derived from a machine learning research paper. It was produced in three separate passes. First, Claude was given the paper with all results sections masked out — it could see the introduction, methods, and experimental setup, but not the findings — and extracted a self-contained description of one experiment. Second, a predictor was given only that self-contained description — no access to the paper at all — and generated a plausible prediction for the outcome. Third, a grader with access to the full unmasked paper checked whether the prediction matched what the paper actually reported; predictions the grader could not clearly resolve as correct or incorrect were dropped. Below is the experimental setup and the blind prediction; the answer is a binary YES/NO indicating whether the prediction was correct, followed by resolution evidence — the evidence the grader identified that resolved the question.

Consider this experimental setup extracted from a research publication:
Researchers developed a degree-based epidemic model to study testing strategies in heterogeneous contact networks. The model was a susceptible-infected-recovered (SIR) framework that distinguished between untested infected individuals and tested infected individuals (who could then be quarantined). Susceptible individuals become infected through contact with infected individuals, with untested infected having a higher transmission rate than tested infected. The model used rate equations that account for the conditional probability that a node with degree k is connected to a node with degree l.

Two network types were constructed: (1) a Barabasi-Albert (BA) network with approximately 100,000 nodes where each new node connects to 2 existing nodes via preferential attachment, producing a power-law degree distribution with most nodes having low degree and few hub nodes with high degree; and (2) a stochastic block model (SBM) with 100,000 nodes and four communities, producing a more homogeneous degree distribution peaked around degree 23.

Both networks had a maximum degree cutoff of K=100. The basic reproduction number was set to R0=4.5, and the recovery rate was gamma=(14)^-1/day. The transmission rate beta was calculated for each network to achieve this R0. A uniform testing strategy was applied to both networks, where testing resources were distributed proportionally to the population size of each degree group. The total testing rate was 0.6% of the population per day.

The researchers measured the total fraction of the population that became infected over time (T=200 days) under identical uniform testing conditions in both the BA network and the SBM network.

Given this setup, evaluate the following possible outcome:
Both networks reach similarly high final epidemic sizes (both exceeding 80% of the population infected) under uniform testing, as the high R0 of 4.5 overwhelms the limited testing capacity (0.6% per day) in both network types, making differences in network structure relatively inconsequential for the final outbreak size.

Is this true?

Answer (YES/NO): NO